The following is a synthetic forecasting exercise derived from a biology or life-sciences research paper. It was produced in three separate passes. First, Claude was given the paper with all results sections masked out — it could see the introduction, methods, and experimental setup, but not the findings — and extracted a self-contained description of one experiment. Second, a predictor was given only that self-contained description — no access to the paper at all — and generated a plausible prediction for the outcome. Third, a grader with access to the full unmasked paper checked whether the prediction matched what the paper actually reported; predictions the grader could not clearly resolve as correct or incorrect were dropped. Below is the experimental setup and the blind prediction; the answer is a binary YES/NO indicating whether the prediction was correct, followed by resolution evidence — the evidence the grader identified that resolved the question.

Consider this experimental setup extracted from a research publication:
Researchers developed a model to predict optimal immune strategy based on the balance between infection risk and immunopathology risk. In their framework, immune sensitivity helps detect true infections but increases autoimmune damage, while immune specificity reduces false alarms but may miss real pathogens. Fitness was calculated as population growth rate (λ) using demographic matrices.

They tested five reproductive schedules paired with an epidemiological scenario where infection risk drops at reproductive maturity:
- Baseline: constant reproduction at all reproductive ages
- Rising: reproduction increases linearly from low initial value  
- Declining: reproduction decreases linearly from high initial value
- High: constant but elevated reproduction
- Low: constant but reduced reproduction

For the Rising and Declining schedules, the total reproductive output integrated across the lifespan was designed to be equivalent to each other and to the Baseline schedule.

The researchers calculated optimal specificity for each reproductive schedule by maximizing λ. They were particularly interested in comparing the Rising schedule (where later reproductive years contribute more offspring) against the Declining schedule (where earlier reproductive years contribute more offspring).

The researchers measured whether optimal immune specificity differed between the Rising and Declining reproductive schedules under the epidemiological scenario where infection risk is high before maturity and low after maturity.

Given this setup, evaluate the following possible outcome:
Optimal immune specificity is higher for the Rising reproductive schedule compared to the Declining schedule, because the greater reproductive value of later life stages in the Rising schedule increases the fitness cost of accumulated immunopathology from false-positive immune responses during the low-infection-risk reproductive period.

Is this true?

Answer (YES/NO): YES